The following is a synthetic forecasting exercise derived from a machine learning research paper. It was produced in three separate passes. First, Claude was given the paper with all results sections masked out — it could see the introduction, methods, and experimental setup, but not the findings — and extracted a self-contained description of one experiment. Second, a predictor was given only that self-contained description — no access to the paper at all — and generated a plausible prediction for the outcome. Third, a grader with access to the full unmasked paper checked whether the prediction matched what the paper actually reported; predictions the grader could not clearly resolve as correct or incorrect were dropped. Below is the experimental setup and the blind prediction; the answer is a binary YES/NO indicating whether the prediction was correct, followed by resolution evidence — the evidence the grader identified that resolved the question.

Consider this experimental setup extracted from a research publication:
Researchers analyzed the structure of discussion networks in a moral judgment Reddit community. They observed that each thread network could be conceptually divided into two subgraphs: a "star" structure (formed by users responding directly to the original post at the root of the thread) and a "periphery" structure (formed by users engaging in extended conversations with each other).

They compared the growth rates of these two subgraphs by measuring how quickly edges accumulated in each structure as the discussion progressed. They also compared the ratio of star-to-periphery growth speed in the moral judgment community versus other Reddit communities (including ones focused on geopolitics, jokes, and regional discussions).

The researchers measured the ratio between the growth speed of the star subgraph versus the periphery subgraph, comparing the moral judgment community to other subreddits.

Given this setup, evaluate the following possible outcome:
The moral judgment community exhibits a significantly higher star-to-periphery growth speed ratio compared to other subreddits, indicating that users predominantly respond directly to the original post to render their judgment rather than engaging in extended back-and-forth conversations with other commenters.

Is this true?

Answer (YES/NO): YES